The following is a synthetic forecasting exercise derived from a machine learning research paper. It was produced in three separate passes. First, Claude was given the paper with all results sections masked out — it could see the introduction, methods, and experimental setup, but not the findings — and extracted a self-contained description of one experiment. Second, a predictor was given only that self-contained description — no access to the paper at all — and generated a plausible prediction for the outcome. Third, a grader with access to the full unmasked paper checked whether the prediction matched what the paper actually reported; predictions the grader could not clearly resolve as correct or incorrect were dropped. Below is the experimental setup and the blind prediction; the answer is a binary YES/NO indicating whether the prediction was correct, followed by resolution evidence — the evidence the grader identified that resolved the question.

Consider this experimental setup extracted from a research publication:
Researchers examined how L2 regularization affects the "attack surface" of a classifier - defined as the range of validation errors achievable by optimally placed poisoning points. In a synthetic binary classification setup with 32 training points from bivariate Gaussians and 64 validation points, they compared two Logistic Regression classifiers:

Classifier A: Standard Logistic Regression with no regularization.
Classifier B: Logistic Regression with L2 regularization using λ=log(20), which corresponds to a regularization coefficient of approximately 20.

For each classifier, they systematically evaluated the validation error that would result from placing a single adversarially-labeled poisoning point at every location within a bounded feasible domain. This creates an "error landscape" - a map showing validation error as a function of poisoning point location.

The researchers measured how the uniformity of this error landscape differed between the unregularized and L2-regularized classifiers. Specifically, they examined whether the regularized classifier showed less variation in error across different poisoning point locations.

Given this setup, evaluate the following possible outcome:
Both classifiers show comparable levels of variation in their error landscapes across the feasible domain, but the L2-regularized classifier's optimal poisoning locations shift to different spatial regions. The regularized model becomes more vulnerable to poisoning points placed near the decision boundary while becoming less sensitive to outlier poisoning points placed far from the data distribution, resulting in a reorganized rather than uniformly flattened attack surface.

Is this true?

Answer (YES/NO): NO